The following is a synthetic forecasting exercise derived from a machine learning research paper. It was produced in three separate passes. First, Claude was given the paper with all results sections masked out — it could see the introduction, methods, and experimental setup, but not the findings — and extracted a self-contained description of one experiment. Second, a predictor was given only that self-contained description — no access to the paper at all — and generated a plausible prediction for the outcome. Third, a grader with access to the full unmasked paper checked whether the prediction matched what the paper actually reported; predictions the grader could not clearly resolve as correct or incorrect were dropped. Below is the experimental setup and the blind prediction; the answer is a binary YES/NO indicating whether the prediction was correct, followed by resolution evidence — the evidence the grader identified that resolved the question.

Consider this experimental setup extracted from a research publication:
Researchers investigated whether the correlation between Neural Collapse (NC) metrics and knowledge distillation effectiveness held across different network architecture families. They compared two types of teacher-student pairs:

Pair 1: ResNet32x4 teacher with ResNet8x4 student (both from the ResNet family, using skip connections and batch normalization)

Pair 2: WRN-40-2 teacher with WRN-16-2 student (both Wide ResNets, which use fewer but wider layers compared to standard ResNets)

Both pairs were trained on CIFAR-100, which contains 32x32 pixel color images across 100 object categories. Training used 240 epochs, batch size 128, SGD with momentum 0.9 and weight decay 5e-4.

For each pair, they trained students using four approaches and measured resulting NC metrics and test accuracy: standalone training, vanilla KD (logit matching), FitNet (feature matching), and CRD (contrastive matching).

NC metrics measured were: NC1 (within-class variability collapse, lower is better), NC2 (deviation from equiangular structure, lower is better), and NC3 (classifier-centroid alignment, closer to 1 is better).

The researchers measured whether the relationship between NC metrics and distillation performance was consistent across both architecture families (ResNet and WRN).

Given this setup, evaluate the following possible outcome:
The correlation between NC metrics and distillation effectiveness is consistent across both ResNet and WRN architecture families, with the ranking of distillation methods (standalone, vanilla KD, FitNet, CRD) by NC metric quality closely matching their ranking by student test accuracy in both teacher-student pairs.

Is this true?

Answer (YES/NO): YES